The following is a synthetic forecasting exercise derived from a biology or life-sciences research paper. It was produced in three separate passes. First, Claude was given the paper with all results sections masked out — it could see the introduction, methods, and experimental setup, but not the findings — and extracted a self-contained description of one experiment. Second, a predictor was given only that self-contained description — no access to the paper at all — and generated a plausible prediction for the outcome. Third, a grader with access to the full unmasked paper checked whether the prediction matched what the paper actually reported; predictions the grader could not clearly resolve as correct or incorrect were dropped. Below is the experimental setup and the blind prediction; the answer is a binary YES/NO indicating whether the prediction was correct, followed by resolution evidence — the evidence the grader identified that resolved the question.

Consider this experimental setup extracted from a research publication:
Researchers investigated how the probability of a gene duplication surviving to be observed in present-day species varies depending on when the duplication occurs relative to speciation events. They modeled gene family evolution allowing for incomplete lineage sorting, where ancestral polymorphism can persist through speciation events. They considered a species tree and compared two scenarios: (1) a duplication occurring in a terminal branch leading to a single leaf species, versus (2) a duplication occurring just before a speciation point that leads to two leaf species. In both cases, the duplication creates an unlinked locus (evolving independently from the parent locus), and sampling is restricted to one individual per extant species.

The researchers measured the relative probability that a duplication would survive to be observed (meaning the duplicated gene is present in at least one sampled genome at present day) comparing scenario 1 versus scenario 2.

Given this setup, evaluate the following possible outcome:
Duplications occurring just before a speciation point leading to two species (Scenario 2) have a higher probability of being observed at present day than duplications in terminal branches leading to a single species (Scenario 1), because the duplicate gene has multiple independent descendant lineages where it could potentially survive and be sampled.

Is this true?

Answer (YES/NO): YES